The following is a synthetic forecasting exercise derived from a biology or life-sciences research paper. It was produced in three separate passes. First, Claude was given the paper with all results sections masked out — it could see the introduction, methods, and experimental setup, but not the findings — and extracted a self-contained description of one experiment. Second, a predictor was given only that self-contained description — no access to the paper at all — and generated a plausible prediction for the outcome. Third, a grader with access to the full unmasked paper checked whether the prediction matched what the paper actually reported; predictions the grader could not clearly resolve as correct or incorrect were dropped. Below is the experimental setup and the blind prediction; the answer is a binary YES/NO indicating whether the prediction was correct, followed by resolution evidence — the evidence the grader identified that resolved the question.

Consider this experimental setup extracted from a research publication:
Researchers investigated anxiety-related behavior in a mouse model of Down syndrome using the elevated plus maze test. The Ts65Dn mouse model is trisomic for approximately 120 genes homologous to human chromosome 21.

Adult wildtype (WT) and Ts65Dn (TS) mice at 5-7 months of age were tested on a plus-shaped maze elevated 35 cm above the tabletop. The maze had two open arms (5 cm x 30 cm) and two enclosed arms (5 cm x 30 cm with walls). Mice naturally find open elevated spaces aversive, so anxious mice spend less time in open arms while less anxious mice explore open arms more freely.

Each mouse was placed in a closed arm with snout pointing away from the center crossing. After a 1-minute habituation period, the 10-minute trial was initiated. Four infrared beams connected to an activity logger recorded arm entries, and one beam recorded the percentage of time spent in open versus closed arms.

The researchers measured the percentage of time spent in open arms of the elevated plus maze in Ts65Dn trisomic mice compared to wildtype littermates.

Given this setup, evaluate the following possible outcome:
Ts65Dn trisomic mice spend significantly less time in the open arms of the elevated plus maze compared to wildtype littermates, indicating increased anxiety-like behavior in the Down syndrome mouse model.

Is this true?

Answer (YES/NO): NO